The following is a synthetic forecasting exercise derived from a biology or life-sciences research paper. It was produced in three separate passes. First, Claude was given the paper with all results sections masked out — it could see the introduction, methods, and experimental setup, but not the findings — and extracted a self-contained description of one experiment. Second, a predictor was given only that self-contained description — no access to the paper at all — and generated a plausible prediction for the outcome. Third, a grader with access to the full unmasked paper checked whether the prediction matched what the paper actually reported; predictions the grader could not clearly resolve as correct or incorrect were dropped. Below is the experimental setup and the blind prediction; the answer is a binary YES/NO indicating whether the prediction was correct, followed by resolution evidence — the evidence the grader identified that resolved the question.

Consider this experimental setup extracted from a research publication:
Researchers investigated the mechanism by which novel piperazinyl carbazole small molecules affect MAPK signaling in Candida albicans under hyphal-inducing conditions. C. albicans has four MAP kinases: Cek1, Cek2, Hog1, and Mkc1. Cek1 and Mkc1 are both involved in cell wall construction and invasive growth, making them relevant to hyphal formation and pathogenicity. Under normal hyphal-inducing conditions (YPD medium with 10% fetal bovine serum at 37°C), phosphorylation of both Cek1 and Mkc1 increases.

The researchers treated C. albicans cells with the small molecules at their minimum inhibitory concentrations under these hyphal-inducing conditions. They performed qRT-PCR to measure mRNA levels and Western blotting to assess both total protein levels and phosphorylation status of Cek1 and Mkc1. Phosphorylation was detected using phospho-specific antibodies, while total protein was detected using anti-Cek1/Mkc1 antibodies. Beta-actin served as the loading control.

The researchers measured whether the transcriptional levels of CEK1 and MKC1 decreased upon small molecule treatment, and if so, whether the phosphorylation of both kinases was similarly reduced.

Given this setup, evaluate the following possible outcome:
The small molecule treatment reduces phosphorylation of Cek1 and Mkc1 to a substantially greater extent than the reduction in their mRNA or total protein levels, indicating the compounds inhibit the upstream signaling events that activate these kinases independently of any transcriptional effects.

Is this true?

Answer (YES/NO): NO